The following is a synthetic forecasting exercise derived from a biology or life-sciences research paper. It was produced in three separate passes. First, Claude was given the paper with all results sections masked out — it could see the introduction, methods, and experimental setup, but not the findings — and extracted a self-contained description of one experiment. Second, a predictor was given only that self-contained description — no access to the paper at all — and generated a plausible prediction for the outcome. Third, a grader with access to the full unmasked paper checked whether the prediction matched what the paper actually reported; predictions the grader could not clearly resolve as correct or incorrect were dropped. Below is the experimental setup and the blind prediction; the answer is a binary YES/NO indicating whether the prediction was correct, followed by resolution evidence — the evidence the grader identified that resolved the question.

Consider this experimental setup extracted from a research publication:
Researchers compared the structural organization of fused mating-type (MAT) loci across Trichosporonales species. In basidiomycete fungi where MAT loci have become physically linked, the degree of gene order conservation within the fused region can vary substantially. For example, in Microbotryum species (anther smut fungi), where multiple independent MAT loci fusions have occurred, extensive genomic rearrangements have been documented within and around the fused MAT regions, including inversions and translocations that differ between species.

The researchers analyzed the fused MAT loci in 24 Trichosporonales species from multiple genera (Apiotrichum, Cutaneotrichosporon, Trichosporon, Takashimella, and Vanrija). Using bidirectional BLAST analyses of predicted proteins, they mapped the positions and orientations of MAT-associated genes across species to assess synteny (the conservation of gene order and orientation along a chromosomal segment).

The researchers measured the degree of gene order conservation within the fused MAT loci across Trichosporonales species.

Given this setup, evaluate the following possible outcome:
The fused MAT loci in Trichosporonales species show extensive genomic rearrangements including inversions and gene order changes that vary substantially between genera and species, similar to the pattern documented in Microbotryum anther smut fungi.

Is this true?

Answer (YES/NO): NO